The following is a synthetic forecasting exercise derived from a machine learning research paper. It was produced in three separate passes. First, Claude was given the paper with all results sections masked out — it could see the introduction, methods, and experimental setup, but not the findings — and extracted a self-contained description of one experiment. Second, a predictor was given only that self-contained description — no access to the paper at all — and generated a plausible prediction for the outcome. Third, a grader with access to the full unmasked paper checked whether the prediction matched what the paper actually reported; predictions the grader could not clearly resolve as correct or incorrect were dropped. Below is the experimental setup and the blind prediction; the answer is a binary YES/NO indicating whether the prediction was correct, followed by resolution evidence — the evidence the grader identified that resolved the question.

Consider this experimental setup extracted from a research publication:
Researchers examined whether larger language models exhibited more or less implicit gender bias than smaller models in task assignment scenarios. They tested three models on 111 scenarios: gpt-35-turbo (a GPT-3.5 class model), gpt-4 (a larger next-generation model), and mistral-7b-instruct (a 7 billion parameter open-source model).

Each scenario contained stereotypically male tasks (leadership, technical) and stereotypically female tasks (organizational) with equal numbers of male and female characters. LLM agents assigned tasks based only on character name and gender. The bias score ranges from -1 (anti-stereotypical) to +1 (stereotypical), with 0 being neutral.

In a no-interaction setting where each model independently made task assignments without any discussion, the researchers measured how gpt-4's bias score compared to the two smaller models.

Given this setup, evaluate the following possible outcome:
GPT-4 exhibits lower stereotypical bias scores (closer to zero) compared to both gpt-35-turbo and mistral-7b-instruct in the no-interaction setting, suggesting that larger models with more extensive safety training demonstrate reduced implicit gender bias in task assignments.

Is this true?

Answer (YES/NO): NO